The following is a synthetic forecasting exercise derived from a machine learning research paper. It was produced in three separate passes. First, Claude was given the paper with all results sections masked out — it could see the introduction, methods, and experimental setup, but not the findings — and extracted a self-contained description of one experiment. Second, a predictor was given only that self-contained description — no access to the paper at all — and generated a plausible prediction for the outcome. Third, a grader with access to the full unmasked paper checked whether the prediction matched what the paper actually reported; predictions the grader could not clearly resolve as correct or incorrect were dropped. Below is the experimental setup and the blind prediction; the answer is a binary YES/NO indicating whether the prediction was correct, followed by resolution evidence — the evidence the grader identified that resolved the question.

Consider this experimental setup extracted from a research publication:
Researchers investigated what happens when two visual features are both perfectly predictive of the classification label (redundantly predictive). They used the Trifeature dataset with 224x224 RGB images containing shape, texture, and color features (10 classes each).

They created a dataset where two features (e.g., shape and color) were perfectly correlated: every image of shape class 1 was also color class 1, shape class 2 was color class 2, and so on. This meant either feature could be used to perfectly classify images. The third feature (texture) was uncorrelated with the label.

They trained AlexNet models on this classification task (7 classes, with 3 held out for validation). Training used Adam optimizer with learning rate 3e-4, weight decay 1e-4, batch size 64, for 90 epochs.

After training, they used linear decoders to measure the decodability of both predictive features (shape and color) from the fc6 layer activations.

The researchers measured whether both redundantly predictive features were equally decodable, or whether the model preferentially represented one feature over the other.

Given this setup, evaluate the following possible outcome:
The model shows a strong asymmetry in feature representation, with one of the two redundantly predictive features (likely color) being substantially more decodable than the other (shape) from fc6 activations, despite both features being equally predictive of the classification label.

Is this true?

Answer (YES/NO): YES